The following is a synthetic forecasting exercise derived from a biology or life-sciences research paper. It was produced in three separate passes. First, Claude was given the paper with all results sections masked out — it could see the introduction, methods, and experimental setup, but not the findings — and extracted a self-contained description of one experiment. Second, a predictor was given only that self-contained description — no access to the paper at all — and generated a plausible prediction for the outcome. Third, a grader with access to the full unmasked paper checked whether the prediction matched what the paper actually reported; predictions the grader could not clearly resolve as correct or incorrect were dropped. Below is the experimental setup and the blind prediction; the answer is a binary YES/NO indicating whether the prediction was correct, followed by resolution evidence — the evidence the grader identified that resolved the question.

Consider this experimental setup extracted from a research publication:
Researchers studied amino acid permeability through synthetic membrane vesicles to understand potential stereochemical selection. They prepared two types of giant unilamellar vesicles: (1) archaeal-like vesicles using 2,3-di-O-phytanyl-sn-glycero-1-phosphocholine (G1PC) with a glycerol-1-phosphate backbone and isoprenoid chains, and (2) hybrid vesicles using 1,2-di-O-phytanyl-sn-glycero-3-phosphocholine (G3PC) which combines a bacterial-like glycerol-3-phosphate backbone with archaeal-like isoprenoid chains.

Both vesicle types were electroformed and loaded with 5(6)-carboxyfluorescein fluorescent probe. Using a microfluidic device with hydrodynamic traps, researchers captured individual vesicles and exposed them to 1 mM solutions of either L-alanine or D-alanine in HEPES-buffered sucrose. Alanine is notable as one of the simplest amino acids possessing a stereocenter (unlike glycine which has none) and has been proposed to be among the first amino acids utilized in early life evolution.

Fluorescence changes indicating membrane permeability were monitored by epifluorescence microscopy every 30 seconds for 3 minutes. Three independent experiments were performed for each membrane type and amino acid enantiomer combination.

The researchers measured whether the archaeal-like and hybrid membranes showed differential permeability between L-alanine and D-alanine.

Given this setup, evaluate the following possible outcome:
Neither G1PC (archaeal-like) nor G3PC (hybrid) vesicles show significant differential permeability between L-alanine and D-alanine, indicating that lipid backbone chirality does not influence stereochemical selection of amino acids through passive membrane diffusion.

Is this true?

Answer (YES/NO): NO